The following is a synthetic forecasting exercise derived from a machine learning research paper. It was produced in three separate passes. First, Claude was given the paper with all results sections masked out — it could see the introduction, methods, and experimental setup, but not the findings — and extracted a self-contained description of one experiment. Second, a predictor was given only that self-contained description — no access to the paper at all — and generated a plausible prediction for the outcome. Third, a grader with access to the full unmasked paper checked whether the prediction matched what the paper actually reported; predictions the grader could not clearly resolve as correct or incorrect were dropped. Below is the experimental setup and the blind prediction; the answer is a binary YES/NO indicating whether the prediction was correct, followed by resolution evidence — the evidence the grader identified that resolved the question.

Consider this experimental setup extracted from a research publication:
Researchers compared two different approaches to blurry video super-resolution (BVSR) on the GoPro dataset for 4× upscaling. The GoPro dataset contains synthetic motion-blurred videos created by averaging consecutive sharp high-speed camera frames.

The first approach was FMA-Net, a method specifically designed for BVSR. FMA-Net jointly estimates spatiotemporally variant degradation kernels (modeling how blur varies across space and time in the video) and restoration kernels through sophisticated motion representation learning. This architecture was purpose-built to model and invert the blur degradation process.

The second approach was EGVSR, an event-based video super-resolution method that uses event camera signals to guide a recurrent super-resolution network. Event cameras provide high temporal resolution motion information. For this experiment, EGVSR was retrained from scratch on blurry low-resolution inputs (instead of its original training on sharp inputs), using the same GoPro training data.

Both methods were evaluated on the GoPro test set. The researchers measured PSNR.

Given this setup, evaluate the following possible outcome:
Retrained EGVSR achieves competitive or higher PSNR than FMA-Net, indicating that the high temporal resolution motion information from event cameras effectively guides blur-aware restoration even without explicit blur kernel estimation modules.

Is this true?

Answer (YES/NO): NO